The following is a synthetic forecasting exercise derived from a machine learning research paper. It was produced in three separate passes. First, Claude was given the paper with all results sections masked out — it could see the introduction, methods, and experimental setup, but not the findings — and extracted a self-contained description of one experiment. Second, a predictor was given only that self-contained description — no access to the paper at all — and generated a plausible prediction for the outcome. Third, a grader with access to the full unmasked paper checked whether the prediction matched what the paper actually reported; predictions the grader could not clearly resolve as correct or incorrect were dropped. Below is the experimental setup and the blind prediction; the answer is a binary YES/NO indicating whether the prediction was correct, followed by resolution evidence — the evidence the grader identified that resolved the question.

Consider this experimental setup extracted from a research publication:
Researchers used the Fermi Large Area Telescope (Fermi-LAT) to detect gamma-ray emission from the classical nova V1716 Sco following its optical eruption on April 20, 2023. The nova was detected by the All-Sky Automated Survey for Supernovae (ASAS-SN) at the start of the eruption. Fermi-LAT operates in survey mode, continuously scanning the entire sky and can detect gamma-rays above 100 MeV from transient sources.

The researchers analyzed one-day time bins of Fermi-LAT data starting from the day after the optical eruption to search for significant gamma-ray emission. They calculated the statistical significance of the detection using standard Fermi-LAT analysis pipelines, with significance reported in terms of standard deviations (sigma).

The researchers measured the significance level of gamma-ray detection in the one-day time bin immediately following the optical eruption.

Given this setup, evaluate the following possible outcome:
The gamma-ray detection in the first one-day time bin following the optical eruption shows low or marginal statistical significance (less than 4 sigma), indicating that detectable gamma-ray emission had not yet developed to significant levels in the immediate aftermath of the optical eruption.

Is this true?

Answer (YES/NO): NO